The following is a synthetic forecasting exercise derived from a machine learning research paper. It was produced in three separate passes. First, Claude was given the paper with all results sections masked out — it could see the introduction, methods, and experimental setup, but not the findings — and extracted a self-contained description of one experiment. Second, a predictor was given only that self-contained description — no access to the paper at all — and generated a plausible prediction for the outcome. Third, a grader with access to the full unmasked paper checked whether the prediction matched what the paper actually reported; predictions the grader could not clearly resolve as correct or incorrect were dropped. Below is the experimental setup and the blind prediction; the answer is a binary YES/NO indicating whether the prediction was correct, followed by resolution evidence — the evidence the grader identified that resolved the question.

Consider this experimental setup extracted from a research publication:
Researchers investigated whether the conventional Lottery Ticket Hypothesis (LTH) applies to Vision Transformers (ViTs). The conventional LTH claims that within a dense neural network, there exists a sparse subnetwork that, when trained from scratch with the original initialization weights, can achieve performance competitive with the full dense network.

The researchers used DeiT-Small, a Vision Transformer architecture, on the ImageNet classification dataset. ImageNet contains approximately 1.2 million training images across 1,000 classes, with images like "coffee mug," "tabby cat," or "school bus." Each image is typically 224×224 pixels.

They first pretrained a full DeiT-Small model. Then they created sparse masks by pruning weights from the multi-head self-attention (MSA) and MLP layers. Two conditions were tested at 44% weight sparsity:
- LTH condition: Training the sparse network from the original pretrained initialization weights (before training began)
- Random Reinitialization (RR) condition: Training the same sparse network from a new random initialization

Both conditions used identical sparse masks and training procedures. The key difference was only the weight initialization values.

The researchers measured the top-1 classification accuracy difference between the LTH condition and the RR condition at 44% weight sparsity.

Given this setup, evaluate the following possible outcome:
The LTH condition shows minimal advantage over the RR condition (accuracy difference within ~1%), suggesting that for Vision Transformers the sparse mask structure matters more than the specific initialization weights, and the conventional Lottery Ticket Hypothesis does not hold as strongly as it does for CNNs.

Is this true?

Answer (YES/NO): YES